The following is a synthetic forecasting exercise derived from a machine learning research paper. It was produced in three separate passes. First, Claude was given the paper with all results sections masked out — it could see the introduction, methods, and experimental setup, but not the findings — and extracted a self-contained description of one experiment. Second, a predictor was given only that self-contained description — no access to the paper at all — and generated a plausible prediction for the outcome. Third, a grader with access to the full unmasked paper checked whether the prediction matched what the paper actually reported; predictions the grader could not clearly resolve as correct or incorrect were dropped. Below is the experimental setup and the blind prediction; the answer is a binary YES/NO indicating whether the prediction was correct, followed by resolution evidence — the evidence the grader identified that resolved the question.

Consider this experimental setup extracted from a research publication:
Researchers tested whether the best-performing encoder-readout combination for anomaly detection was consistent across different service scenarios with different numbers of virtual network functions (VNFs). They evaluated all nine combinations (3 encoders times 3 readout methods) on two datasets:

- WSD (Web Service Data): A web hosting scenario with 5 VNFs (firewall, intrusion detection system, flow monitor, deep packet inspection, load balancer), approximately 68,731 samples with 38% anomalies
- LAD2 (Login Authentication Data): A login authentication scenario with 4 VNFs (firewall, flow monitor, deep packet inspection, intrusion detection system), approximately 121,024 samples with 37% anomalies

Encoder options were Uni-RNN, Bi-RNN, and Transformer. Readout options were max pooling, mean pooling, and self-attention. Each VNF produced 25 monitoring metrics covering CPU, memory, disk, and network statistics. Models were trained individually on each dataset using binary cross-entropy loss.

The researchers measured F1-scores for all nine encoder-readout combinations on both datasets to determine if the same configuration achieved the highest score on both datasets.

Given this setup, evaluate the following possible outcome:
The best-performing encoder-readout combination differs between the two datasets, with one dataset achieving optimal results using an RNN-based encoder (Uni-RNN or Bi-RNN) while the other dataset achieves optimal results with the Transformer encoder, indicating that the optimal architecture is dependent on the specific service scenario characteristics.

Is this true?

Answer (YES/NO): YES